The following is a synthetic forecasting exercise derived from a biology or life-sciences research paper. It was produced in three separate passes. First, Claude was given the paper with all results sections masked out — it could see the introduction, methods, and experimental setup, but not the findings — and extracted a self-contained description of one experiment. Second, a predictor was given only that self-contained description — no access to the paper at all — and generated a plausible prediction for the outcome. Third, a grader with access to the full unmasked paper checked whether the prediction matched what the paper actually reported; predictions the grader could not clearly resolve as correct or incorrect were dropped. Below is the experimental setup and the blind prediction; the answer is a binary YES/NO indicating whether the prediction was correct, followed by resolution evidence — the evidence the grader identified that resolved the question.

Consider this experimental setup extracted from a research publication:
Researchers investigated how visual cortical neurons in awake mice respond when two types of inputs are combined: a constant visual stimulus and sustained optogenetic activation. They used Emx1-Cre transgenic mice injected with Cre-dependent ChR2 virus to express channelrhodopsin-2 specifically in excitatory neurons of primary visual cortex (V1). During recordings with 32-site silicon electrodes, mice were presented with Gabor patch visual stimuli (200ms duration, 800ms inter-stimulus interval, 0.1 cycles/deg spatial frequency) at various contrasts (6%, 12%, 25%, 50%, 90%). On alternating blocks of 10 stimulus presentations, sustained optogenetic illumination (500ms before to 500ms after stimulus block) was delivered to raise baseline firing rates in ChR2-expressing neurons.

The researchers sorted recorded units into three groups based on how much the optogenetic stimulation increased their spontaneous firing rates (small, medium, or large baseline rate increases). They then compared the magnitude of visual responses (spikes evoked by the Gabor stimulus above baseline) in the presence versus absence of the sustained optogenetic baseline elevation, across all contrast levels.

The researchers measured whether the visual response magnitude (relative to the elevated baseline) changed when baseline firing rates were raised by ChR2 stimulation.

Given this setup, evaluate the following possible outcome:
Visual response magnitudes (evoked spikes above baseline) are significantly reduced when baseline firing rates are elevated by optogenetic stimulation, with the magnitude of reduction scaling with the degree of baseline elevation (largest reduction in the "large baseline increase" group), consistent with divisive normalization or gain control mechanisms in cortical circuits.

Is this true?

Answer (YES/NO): NO